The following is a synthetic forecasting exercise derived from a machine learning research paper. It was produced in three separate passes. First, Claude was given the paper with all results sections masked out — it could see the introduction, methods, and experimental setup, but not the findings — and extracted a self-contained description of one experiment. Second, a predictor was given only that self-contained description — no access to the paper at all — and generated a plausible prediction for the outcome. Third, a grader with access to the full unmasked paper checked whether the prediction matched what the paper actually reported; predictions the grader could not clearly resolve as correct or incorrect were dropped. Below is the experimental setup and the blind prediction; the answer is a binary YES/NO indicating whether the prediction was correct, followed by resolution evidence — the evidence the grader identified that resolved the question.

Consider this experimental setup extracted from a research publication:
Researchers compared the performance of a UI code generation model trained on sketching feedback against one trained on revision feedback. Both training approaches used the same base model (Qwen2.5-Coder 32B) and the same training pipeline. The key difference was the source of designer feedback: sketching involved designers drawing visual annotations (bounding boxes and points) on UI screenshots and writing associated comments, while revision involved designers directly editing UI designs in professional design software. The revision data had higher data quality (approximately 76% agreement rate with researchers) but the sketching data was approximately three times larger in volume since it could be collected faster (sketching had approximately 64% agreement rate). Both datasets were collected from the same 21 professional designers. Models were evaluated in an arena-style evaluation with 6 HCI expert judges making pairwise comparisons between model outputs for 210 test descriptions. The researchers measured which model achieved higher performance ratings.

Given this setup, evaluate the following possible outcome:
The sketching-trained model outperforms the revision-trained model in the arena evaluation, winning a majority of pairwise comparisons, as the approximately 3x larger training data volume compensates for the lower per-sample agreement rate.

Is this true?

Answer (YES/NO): YES